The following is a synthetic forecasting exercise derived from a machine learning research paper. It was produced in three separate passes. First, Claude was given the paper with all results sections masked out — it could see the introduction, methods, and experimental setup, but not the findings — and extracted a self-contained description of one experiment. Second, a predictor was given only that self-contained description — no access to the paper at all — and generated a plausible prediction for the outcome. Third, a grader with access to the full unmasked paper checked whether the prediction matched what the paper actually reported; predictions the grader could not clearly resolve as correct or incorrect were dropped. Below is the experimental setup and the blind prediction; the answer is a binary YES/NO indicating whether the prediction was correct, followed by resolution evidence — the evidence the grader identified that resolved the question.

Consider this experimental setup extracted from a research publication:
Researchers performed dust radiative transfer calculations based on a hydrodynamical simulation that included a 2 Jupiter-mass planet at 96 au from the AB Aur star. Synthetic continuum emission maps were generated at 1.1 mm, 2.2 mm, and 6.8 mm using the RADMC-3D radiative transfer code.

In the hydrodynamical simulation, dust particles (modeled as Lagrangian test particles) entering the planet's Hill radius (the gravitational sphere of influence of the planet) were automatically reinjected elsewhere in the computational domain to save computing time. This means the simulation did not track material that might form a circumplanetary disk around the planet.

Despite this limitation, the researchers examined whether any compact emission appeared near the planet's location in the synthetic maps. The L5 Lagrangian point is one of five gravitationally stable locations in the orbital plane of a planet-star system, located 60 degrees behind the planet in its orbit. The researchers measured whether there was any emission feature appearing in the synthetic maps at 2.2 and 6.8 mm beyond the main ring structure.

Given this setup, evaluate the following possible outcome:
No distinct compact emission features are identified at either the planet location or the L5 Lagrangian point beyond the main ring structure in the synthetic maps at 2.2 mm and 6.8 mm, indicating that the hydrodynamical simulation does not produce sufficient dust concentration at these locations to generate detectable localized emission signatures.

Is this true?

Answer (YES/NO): NO